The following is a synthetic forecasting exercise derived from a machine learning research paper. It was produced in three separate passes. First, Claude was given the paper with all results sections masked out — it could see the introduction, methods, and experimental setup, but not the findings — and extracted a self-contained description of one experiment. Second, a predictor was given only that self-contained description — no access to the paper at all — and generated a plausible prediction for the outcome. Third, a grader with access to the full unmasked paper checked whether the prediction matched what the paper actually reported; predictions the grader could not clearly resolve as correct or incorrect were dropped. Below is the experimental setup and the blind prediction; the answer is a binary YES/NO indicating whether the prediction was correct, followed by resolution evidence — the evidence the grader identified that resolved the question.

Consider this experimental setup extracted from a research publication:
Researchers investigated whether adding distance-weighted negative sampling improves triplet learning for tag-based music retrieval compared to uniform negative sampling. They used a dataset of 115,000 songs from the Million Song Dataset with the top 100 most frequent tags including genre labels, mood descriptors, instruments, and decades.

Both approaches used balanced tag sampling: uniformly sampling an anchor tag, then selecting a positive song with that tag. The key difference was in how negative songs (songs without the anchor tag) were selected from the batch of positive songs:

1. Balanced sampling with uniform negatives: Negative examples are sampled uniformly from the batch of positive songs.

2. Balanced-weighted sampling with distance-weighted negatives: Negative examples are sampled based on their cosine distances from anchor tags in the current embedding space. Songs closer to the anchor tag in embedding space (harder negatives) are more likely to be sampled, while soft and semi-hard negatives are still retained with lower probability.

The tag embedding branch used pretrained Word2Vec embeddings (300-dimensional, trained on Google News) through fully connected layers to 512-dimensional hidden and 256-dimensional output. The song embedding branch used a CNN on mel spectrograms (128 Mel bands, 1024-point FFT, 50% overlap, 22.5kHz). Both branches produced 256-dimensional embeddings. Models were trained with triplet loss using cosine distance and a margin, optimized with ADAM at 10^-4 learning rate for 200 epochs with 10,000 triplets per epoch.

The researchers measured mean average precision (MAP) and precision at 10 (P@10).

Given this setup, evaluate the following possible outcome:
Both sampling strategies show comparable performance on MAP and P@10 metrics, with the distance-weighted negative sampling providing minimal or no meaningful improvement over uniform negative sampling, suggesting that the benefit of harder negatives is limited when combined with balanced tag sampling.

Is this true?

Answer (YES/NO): NO